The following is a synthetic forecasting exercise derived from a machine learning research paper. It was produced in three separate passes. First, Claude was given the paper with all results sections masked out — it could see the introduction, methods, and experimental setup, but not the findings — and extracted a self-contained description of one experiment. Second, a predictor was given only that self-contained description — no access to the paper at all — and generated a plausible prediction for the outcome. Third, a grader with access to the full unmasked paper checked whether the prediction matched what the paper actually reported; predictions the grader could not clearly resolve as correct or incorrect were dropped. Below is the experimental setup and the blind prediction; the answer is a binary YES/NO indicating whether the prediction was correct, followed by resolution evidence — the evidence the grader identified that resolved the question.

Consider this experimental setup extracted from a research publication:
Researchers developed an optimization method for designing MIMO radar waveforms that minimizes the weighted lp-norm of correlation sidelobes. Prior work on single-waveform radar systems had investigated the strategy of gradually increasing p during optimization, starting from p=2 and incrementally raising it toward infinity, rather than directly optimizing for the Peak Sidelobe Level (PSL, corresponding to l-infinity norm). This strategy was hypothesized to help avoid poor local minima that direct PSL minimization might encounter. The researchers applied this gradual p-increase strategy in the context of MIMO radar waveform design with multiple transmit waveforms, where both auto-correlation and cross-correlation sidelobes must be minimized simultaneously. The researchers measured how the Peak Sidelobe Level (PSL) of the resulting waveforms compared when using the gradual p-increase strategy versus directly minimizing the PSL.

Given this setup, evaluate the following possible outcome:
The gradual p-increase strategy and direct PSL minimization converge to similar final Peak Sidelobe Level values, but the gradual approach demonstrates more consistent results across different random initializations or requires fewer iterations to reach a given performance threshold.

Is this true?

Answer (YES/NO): NO